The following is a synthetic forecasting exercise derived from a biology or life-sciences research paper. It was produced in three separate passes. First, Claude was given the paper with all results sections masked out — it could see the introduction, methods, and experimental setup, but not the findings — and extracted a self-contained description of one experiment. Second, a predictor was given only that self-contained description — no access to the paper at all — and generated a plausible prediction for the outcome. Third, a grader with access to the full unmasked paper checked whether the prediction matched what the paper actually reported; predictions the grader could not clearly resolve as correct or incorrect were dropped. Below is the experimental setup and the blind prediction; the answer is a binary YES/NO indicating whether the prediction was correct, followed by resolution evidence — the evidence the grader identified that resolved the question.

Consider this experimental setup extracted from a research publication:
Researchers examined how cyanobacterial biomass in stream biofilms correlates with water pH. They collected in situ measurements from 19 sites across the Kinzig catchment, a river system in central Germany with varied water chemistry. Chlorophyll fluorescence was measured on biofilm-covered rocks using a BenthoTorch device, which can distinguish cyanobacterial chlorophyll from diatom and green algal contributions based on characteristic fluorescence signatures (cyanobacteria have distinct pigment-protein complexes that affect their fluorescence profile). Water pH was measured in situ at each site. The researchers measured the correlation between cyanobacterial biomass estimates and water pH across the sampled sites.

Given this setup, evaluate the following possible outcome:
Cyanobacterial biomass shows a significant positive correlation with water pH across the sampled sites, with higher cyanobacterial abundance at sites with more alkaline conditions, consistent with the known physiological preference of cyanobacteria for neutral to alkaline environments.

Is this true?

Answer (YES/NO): YES